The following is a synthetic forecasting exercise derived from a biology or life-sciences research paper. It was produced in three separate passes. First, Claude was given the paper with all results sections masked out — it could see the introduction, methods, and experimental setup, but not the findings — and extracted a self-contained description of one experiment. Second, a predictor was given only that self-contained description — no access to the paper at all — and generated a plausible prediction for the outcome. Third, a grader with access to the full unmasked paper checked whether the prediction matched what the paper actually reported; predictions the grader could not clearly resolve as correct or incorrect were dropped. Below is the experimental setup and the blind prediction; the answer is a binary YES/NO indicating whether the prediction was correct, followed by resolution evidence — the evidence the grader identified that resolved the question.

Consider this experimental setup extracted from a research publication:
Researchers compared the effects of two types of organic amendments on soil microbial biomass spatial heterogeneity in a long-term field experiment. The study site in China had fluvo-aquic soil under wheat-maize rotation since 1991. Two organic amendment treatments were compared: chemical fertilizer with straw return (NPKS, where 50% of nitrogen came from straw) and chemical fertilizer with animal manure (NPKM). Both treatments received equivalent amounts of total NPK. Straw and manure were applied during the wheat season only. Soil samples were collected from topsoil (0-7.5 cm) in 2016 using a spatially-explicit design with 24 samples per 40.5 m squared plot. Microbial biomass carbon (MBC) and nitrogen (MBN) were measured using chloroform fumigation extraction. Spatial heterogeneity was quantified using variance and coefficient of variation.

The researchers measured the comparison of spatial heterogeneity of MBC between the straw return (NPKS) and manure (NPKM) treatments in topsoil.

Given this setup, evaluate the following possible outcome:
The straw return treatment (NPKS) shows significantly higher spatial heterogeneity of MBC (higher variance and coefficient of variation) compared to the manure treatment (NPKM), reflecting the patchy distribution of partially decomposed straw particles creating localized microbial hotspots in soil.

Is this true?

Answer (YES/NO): NO